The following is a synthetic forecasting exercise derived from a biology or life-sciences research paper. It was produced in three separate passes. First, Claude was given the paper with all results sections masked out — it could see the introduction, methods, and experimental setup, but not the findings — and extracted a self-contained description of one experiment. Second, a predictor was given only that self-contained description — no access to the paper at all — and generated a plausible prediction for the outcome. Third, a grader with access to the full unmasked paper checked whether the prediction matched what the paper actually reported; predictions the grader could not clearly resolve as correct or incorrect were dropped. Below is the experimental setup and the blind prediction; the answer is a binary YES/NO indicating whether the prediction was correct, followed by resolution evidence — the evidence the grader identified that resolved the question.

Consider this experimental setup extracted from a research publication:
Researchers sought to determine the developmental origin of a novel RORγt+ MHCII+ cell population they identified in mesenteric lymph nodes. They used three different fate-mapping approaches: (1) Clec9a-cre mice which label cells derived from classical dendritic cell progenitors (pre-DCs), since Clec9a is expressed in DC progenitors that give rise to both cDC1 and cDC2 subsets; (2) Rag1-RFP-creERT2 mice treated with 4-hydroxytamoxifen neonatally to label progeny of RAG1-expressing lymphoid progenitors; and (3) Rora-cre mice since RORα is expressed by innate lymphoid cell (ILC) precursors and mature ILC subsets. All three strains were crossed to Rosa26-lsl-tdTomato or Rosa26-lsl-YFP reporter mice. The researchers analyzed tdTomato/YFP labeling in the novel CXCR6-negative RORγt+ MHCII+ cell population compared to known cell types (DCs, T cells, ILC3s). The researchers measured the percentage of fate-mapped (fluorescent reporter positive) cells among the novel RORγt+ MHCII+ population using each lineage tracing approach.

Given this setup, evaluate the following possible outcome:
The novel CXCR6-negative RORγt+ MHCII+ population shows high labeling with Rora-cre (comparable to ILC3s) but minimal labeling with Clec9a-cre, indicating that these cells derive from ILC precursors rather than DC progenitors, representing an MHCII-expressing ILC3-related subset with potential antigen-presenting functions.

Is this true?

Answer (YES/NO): NO